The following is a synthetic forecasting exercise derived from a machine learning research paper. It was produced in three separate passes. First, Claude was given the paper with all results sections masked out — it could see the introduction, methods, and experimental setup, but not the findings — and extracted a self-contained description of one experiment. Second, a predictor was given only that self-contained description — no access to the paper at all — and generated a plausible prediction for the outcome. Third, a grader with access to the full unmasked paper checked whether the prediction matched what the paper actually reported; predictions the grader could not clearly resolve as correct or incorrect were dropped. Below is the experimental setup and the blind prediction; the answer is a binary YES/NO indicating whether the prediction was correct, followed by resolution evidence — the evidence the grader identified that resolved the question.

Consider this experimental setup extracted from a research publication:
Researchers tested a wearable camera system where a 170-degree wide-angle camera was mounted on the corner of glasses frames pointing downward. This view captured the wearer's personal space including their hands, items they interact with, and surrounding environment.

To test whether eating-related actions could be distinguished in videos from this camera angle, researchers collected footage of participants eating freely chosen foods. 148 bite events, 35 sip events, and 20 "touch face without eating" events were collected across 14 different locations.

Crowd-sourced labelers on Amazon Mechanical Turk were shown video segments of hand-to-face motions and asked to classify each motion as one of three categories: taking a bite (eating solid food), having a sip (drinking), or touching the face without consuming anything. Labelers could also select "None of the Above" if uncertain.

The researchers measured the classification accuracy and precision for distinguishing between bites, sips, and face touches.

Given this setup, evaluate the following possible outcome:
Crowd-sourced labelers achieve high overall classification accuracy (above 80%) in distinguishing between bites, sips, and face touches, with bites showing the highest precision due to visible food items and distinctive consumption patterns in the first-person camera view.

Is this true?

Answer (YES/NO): NO